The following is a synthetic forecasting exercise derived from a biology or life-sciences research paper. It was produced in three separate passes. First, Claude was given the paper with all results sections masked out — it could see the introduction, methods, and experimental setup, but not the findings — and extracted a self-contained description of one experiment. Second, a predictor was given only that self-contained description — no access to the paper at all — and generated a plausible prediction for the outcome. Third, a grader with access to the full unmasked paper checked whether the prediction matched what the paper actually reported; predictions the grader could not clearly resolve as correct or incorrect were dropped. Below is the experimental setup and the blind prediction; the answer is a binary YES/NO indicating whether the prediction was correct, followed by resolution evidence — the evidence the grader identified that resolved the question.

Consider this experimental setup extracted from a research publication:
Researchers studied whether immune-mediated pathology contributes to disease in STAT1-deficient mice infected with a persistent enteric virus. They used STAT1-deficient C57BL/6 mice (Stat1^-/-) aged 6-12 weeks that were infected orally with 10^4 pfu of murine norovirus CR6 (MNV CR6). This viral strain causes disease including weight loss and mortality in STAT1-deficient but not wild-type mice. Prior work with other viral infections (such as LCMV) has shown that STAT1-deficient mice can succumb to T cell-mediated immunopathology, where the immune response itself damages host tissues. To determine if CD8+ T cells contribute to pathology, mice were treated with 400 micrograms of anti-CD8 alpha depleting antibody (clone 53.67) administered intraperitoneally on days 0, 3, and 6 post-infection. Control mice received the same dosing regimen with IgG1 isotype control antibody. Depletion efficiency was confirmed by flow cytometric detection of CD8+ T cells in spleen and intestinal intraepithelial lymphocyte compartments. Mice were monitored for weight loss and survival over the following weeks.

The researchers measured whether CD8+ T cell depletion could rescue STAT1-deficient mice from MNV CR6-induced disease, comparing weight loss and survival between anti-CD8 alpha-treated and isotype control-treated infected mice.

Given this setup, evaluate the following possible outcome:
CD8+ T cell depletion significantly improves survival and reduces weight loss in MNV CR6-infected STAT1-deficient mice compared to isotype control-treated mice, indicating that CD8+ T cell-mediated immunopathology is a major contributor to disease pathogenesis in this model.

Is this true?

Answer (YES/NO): NO